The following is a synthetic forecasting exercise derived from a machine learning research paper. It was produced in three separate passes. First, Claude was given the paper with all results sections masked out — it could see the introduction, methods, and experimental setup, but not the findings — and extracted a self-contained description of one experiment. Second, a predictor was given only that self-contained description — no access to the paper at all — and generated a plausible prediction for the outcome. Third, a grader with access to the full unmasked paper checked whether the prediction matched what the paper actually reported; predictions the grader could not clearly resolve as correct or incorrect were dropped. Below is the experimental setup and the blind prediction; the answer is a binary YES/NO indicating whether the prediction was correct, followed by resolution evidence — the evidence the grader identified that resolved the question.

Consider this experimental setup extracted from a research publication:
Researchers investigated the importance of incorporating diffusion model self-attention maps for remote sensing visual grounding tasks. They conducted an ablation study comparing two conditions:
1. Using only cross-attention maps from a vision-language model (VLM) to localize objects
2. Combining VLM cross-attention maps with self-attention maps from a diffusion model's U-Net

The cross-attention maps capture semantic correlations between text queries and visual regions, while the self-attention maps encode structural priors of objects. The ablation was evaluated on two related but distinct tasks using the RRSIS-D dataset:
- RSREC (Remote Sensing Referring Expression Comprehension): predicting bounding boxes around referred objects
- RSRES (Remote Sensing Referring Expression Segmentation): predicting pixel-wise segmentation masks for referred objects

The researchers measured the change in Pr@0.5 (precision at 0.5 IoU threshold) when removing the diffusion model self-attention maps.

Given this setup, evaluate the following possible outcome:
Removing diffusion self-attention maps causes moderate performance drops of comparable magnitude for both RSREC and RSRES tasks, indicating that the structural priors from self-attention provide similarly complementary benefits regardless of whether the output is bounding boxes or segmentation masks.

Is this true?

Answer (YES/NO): NO